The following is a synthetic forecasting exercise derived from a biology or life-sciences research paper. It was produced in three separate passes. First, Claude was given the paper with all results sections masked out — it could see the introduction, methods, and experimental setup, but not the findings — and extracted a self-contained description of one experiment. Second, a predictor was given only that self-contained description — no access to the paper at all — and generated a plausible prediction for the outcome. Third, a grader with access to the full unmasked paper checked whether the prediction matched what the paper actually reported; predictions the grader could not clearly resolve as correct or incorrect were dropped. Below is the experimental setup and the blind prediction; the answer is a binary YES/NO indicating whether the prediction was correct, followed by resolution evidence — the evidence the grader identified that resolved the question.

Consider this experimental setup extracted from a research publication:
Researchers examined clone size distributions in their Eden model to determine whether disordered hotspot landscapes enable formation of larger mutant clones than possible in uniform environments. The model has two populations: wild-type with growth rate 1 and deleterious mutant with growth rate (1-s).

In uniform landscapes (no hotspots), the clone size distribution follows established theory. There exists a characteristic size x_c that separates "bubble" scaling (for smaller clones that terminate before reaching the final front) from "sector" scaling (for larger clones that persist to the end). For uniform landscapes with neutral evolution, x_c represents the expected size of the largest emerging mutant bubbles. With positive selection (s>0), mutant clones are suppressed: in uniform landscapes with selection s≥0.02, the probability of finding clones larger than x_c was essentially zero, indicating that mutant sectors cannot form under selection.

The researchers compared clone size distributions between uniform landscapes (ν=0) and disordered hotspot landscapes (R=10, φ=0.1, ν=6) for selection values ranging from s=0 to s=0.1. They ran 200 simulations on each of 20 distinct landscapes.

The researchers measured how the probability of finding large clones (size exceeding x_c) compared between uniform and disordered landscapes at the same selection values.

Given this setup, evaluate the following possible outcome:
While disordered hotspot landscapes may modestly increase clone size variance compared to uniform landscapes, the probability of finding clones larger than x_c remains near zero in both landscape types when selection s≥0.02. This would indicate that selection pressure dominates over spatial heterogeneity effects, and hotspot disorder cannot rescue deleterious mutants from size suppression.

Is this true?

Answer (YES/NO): NO